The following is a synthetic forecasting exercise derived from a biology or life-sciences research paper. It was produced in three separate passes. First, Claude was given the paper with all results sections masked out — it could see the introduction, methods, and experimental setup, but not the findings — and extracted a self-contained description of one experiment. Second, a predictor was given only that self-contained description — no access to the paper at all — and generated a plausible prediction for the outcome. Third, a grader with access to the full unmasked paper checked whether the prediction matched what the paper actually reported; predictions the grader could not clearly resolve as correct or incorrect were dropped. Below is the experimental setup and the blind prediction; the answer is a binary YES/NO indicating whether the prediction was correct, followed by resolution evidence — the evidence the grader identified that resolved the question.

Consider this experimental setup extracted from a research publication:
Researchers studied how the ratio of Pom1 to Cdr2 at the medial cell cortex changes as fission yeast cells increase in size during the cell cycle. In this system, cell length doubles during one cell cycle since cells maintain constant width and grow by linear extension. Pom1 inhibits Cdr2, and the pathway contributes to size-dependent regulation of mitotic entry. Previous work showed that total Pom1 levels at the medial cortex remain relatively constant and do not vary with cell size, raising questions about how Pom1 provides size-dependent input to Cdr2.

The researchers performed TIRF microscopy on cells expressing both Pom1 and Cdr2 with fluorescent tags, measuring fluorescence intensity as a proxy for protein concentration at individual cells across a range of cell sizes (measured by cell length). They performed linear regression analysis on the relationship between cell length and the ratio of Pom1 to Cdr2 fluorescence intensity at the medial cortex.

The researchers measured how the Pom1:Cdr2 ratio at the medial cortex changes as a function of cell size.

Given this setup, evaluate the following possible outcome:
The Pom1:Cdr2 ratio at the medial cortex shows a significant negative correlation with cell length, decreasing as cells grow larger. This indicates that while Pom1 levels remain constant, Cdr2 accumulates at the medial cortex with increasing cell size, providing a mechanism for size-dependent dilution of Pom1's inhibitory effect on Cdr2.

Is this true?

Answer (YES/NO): YES